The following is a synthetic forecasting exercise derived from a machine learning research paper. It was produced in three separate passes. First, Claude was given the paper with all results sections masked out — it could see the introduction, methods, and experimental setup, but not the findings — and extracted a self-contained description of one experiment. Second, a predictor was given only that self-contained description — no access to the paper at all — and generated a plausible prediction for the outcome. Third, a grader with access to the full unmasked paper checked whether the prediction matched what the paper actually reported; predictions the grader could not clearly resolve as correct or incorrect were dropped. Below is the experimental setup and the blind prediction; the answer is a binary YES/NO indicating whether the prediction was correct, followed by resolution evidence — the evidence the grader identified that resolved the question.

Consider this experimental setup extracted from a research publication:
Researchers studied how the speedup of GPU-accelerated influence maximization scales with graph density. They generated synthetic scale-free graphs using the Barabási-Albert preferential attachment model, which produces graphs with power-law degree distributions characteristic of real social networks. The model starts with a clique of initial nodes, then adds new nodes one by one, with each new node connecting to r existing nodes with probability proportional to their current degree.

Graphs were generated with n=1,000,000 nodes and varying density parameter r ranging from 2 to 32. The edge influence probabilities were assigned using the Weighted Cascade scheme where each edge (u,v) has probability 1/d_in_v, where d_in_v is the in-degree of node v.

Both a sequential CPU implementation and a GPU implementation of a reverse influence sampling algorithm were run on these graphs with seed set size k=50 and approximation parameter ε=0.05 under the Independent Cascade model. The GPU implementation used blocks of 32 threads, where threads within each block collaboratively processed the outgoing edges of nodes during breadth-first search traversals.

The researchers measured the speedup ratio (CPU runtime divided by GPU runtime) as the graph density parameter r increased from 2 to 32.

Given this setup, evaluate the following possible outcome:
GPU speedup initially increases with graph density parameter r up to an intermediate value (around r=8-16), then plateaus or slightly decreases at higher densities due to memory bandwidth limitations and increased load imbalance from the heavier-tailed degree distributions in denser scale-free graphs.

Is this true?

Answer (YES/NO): NO